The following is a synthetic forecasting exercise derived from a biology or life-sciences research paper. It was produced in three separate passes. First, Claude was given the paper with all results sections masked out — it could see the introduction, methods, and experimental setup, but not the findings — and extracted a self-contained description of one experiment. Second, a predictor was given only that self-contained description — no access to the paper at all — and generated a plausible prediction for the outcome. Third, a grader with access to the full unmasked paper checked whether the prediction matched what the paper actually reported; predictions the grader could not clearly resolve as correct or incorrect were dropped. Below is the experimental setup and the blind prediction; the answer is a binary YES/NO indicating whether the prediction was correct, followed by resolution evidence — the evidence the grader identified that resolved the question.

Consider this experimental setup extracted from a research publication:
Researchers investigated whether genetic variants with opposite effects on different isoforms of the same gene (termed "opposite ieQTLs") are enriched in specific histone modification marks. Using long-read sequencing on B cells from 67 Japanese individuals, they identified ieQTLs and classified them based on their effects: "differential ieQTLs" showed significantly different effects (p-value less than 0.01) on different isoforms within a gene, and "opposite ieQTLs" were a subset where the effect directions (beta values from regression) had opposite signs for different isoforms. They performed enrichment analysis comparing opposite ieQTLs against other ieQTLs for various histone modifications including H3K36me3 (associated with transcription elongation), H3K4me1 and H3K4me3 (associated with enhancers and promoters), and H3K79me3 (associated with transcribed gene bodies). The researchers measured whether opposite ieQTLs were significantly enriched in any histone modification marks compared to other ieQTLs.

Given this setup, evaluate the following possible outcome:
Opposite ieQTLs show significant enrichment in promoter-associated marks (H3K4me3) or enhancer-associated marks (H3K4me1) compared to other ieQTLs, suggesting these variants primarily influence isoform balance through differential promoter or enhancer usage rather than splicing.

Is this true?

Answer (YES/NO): NO